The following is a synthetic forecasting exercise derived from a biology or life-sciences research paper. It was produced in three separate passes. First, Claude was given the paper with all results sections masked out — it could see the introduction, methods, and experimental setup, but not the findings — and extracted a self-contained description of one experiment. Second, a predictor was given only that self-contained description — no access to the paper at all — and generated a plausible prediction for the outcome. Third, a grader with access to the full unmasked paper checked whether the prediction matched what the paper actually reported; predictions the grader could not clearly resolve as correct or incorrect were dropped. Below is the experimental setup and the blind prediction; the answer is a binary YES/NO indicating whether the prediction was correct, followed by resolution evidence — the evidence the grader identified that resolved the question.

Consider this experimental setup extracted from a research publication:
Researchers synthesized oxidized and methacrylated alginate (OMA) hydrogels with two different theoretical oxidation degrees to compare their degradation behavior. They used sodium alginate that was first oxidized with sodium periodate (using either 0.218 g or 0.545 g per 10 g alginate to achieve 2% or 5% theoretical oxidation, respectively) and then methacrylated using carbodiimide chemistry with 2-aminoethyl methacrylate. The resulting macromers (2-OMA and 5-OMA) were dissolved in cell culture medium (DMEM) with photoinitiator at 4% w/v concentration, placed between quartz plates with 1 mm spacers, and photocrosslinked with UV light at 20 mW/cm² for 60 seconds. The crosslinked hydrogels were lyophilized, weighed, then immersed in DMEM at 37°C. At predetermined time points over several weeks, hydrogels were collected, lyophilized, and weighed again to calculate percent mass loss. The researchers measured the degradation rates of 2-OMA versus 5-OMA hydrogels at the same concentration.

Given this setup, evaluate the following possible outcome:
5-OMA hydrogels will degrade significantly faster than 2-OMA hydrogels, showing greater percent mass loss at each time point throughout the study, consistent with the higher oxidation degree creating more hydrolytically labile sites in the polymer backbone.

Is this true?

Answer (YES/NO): YES